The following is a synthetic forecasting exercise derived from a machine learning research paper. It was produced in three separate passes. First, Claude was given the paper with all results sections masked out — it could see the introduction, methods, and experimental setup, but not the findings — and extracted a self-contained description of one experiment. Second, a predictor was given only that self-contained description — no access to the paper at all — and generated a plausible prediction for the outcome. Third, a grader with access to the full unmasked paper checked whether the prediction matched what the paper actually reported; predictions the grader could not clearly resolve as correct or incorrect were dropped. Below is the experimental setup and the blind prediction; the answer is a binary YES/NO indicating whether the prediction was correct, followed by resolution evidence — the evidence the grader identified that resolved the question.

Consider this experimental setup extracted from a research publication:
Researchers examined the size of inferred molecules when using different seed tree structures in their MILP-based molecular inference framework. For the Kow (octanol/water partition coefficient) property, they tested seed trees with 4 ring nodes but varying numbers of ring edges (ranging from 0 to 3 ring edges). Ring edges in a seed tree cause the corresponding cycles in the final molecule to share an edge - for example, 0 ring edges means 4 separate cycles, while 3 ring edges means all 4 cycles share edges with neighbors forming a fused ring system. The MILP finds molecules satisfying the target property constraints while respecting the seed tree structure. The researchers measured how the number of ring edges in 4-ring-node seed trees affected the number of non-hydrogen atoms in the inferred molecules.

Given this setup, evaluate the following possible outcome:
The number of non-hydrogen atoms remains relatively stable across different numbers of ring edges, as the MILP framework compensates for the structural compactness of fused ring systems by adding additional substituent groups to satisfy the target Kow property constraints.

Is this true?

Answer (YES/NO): NO